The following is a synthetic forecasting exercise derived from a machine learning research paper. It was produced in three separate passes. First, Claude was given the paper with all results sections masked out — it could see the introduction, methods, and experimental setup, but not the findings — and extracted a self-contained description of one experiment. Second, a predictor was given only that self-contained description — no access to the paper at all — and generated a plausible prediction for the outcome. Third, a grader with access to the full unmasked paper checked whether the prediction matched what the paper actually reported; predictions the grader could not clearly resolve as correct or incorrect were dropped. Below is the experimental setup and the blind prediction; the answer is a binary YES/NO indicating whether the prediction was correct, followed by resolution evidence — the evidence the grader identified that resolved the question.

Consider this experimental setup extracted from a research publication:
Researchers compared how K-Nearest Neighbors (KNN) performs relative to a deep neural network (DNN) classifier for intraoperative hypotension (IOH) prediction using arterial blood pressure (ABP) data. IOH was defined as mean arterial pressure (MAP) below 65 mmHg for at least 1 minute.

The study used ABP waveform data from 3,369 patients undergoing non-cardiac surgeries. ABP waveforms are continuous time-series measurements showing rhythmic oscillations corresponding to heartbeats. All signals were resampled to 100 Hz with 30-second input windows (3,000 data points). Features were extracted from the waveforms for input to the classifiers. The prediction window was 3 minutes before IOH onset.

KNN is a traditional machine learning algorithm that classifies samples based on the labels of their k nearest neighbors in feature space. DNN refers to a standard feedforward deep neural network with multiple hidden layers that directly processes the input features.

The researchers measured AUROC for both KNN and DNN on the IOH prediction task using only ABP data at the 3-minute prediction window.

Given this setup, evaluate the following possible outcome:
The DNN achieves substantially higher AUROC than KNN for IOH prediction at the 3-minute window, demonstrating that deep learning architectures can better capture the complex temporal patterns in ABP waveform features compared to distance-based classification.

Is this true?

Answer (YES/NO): NO